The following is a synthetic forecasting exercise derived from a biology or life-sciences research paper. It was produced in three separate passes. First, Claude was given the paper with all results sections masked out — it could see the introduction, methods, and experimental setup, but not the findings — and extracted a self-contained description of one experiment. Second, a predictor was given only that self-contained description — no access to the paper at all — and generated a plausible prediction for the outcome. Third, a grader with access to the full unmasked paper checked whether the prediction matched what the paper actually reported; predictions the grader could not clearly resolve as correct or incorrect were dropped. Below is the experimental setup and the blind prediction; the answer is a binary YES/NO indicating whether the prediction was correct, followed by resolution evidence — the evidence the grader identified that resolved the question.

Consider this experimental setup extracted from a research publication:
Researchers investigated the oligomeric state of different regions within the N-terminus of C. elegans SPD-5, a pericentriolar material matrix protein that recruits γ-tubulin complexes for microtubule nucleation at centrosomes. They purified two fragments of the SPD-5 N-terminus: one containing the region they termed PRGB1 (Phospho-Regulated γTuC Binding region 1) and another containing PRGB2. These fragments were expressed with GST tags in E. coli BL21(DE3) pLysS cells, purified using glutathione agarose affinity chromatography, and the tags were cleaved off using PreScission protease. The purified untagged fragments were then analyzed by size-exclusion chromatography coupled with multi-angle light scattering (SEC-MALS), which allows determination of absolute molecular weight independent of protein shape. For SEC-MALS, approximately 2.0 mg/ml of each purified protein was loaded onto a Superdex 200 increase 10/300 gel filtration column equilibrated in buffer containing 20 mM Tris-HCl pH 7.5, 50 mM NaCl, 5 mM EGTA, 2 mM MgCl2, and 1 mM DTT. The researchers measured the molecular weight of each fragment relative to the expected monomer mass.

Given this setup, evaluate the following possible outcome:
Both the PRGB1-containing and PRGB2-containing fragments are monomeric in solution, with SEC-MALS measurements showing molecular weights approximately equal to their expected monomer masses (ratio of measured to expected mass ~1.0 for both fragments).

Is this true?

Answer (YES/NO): NO